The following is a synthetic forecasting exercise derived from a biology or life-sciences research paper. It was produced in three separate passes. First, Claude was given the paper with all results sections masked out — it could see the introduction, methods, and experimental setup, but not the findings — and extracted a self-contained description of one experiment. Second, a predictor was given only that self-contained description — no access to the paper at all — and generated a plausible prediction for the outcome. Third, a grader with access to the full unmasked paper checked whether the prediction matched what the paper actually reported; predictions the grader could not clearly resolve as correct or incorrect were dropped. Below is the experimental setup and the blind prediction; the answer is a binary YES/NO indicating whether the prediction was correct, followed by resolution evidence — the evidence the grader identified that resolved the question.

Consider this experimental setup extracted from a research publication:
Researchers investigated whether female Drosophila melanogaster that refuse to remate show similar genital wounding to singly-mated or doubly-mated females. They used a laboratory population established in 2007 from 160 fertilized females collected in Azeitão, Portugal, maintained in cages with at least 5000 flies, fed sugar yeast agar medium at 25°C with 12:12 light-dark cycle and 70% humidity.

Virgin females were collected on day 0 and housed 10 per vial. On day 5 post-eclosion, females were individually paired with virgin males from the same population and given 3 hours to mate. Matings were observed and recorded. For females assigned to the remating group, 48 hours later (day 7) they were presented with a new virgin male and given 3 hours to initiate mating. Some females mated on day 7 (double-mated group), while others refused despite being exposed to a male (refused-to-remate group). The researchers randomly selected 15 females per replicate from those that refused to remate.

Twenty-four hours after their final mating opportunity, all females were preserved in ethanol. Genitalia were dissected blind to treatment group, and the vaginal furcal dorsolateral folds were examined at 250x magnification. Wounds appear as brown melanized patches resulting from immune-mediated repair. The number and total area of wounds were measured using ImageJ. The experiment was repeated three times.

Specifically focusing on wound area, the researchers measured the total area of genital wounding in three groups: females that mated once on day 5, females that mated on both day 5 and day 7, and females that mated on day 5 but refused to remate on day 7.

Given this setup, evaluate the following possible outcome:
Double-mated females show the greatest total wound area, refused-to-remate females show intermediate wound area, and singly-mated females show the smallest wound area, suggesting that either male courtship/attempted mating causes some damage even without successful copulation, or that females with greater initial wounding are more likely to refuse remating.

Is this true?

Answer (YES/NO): NO